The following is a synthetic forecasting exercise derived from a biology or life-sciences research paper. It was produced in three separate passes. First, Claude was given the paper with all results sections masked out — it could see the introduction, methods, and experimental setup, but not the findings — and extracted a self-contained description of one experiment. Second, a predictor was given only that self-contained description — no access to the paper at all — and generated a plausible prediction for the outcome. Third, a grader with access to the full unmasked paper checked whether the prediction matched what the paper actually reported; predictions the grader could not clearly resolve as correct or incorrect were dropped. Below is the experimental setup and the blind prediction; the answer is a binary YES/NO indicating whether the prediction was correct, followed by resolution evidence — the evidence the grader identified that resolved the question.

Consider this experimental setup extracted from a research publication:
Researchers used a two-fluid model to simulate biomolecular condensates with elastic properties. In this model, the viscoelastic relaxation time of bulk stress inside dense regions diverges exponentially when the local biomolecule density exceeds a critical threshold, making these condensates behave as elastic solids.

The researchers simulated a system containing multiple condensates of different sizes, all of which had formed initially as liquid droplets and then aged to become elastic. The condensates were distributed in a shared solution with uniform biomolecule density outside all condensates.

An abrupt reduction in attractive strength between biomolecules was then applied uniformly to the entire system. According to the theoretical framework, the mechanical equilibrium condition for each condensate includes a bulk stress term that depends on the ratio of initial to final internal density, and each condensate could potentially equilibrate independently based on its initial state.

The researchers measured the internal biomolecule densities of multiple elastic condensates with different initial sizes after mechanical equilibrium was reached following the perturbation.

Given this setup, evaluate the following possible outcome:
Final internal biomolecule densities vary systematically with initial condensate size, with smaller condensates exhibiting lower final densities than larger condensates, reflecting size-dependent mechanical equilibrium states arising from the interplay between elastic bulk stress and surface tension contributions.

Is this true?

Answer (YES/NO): NO